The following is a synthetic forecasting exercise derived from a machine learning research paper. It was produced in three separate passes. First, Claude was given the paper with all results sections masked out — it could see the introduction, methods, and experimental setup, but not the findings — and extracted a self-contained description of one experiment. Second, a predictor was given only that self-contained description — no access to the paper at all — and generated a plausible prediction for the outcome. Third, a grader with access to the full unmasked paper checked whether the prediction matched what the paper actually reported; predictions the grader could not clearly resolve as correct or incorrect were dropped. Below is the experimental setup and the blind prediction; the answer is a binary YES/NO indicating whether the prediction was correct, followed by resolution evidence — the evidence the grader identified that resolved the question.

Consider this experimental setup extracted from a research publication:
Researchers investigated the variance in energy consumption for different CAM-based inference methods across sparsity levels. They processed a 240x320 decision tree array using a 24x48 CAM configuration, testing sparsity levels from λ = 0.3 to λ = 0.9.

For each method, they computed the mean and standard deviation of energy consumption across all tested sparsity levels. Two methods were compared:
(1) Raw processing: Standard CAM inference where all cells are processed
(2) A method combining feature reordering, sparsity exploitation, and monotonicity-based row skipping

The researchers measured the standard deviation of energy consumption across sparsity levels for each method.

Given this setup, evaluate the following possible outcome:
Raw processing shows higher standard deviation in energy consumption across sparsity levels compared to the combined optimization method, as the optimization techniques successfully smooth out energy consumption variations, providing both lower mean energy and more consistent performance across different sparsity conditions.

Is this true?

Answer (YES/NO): NO